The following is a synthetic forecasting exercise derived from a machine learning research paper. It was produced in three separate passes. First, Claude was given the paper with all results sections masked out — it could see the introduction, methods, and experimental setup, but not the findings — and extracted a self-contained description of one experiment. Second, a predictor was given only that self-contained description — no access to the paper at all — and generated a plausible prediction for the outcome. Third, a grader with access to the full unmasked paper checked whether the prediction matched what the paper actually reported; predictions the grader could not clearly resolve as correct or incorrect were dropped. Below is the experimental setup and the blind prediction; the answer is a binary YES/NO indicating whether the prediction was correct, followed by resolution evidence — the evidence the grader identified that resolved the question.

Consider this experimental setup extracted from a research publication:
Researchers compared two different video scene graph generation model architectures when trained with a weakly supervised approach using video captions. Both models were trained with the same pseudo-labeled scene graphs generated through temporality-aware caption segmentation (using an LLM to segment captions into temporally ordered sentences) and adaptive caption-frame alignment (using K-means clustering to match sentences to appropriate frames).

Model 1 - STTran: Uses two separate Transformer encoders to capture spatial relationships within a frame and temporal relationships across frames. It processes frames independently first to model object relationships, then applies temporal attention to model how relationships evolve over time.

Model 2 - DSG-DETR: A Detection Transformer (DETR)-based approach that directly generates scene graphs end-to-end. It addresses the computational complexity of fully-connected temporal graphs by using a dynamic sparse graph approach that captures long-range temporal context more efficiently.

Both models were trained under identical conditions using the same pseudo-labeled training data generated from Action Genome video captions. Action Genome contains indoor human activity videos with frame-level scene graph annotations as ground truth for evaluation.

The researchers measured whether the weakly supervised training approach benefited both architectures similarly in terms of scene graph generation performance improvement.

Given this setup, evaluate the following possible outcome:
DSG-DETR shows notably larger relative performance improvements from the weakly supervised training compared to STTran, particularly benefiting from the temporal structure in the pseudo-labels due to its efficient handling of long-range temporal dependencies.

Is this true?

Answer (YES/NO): NO